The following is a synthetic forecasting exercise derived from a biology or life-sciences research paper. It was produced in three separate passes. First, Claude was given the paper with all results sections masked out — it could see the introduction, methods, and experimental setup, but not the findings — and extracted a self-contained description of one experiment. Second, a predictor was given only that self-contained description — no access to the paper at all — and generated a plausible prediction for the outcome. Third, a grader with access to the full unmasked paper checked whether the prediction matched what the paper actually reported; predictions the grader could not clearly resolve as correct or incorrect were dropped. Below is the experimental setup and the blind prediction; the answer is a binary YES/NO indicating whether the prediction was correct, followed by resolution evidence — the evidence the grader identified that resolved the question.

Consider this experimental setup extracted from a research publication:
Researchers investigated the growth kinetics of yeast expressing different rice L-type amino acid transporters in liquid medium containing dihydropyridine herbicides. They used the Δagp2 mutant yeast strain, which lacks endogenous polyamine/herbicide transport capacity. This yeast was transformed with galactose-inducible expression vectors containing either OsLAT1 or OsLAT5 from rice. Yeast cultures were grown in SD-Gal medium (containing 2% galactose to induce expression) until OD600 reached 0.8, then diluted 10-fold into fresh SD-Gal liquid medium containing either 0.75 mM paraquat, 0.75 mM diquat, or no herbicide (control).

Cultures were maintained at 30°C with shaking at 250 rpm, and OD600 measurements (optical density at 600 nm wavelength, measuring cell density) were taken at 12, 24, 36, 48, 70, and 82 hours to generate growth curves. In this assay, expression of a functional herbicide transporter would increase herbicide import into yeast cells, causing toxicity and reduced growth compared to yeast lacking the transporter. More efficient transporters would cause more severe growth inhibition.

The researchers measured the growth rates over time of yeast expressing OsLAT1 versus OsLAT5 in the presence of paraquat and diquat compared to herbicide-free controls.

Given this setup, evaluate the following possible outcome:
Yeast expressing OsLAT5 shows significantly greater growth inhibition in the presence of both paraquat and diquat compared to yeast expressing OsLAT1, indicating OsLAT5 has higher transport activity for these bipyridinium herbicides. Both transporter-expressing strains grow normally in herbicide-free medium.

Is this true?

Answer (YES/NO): YES